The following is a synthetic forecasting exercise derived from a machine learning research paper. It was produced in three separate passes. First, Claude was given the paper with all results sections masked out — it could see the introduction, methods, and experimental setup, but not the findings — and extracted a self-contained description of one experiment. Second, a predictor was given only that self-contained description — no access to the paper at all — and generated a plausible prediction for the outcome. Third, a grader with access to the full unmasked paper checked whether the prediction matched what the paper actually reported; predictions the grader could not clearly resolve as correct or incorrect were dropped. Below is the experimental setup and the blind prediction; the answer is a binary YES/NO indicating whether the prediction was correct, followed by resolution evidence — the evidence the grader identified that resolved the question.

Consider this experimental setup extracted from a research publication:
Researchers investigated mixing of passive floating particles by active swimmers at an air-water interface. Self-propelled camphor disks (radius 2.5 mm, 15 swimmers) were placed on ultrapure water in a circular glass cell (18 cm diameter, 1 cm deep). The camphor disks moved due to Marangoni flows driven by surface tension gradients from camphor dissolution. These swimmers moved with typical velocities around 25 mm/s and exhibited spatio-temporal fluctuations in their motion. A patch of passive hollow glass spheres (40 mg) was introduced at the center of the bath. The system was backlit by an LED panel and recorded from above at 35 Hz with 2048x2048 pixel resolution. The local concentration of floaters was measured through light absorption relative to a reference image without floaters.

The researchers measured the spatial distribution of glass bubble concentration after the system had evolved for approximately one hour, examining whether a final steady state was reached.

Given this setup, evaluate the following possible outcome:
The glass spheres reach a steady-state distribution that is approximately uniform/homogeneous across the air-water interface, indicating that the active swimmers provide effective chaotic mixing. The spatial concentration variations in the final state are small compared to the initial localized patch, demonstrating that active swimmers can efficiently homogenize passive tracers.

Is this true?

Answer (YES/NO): NO